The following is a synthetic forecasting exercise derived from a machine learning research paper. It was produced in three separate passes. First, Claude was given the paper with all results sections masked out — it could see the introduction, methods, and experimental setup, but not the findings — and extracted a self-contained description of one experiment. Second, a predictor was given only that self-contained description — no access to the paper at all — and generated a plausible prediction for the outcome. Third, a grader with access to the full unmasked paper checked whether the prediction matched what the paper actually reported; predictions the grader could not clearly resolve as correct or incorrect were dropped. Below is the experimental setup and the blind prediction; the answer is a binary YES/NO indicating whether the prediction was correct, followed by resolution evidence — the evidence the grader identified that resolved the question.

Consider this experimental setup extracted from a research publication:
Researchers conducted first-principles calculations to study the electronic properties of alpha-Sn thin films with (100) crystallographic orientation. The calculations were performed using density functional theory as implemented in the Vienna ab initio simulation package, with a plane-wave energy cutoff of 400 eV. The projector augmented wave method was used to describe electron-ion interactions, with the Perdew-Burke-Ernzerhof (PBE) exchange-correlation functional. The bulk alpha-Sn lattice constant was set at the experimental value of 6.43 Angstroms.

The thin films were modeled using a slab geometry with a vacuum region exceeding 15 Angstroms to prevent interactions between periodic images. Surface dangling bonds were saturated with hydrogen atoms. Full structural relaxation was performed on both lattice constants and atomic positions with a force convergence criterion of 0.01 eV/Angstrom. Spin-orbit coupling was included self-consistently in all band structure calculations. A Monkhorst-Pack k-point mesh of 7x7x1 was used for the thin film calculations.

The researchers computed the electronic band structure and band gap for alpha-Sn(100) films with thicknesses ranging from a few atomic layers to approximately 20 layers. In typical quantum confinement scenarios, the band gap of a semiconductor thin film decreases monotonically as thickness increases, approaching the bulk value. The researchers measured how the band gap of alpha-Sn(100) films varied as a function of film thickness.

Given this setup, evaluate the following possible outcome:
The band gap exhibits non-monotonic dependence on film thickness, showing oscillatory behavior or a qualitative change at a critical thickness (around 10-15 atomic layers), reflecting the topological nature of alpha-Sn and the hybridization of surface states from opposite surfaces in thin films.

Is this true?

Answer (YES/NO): YES